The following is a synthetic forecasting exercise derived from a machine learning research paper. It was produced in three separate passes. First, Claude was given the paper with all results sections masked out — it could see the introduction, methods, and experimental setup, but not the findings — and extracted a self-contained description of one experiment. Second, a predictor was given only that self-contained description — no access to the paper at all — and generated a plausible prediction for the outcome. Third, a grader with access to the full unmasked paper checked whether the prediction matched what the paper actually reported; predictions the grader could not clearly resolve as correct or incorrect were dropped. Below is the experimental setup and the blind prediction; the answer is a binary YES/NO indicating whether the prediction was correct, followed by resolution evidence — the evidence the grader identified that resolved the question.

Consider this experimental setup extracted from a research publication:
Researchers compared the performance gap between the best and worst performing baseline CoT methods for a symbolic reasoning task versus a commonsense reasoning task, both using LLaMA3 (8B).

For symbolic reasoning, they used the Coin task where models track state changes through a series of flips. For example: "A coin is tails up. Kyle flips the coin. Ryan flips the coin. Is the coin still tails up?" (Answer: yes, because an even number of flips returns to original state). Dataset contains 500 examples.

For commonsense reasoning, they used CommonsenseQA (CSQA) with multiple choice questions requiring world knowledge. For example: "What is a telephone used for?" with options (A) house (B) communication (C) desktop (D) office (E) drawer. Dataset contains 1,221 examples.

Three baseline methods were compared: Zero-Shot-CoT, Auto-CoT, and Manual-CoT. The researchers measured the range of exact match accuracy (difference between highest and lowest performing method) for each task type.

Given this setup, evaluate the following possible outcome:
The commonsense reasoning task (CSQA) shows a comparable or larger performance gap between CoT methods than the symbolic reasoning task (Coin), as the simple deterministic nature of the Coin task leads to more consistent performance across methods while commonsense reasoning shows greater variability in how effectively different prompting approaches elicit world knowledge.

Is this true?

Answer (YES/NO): NO